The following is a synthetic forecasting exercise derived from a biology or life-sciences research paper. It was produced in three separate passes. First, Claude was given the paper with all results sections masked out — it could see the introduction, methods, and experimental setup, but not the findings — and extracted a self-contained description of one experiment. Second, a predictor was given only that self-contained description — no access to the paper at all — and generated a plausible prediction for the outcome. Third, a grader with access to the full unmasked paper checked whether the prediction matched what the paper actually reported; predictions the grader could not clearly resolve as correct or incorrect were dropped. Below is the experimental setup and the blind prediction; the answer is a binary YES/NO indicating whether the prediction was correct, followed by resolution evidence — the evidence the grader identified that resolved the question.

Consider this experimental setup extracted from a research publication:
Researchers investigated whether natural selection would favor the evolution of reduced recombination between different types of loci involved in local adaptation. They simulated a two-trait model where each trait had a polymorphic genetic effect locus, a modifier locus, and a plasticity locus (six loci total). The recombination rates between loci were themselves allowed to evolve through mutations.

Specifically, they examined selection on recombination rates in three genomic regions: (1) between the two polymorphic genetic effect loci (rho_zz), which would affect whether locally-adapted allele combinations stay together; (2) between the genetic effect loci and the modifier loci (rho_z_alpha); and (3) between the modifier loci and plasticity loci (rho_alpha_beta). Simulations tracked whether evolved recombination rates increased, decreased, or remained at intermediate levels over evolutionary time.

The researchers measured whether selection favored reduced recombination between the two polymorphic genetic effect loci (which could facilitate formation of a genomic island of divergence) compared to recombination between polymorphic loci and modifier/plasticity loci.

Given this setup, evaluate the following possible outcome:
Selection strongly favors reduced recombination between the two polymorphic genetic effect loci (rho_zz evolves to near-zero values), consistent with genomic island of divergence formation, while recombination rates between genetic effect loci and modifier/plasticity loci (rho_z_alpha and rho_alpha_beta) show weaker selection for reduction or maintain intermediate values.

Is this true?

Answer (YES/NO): YES